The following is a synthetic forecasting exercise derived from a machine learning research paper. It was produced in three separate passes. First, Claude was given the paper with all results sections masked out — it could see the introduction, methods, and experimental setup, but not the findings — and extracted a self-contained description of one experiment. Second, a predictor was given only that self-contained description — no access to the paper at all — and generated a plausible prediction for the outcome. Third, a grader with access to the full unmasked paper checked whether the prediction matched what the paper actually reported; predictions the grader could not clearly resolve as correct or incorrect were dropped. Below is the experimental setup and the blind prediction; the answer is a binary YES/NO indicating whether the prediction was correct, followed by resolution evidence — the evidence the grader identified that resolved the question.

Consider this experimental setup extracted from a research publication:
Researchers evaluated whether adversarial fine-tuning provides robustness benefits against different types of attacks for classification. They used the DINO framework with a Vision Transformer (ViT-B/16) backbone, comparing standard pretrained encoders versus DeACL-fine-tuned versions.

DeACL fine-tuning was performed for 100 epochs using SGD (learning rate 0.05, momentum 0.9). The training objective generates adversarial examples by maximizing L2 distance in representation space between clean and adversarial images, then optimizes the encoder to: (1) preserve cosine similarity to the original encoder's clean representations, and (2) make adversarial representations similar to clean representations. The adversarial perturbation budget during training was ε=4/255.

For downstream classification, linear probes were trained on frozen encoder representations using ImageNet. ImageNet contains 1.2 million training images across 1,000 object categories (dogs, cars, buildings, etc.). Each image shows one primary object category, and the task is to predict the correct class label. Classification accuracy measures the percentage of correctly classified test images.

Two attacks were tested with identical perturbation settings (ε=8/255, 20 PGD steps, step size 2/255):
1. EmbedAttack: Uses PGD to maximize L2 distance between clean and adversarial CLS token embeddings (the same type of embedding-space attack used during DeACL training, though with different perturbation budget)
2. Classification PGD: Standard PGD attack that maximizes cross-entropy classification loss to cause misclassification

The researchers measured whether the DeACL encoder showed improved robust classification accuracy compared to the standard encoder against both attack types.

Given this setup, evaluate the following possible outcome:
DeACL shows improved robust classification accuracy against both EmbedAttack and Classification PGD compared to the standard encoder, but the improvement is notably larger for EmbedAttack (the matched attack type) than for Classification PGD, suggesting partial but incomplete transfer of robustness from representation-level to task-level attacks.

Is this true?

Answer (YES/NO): NO